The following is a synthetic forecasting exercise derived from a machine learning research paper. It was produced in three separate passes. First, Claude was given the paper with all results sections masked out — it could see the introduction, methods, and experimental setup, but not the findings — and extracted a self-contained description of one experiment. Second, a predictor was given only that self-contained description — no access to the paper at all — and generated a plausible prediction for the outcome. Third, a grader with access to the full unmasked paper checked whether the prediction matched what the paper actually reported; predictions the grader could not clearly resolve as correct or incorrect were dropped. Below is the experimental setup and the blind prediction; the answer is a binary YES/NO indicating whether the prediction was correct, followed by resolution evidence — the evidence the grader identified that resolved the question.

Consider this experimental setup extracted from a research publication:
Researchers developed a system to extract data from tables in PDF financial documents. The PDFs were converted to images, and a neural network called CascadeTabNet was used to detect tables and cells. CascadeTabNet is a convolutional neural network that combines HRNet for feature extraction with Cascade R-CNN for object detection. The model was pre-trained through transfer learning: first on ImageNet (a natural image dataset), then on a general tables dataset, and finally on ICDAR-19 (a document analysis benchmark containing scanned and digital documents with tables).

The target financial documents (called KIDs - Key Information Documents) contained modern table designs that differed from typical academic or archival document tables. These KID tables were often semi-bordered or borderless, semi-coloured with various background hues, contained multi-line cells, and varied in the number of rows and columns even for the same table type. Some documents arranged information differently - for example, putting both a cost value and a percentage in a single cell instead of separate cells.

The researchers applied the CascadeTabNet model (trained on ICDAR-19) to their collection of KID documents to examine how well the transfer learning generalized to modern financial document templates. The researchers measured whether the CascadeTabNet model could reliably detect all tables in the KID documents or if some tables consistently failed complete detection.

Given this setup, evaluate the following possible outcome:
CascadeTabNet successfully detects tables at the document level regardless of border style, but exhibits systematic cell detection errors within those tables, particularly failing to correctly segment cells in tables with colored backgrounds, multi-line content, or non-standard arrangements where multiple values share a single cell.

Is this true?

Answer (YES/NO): NO